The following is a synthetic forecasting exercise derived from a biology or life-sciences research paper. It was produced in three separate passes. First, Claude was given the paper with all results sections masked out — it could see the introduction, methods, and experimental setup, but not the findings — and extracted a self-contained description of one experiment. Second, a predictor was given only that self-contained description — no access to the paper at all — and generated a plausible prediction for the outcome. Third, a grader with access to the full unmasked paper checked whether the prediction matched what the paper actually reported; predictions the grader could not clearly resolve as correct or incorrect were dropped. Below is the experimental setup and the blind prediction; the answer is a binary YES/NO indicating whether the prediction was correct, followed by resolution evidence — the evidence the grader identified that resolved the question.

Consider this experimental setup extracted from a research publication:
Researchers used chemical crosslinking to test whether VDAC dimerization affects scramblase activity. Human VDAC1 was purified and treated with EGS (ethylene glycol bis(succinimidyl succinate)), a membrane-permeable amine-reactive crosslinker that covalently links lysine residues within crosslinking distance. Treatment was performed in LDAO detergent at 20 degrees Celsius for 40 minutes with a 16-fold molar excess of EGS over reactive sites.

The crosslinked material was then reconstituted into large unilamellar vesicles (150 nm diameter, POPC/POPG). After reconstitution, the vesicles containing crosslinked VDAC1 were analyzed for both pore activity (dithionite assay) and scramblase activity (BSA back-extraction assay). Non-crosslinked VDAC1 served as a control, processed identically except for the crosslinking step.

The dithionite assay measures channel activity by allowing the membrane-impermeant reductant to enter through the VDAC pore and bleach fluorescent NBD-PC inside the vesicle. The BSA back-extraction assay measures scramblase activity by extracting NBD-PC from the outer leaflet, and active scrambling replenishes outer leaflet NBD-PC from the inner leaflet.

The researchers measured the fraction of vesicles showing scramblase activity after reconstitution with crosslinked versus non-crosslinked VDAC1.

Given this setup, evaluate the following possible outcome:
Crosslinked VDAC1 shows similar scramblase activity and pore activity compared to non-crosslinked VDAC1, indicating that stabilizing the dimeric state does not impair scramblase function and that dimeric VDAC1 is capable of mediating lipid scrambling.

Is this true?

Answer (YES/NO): NO